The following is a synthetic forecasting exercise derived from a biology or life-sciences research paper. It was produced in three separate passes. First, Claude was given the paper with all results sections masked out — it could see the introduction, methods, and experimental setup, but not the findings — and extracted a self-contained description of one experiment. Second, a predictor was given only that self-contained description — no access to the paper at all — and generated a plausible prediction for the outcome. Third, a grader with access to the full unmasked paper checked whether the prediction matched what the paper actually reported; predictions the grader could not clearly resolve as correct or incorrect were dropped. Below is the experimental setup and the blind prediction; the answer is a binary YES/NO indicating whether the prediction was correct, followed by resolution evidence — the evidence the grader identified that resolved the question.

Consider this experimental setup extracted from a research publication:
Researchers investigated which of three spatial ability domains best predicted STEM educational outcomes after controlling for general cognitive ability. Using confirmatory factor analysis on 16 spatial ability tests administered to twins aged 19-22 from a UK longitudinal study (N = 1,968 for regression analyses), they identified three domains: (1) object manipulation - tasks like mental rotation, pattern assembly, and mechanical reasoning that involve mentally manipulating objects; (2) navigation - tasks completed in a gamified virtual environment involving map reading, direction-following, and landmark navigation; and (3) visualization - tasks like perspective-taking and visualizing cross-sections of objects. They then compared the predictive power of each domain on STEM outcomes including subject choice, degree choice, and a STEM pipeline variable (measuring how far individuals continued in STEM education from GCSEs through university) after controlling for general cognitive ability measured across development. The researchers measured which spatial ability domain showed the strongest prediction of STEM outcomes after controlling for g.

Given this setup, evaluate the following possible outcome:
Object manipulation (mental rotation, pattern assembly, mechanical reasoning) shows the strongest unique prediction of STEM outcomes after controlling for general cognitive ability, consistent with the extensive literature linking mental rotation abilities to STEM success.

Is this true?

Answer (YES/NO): YES